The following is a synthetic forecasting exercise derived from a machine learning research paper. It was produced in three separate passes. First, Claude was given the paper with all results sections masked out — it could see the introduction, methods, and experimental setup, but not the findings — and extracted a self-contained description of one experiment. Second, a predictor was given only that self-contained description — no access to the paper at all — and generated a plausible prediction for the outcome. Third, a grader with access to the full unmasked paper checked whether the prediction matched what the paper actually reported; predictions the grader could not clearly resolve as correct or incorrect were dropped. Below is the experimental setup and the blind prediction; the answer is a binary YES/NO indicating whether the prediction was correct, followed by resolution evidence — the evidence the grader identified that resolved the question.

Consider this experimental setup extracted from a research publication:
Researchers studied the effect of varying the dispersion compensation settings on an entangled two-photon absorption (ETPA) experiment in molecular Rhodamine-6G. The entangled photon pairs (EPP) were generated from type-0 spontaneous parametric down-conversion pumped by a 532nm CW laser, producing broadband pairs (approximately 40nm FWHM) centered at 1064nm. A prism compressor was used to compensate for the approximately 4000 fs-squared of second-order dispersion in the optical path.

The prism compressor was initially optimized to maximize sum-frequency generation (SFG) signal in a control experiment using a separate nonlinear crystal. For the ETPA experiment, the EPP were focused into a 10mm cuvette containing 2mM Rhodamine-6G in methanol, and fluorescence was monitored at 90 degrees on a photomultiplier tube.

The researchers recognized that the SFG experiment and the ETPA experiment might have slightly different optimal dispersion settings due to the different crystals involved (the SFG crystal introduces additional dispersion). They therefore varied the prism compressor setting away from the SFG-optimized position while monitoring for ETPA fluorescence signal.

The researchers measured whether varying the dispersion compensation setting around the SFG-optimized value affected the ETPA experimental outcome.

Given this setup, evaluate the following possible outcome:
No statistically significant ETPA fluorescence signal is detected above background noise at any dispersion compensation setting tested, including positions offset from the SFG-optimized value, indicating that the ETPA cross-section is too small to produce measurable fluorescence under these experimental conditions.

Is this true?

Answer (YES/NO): YES